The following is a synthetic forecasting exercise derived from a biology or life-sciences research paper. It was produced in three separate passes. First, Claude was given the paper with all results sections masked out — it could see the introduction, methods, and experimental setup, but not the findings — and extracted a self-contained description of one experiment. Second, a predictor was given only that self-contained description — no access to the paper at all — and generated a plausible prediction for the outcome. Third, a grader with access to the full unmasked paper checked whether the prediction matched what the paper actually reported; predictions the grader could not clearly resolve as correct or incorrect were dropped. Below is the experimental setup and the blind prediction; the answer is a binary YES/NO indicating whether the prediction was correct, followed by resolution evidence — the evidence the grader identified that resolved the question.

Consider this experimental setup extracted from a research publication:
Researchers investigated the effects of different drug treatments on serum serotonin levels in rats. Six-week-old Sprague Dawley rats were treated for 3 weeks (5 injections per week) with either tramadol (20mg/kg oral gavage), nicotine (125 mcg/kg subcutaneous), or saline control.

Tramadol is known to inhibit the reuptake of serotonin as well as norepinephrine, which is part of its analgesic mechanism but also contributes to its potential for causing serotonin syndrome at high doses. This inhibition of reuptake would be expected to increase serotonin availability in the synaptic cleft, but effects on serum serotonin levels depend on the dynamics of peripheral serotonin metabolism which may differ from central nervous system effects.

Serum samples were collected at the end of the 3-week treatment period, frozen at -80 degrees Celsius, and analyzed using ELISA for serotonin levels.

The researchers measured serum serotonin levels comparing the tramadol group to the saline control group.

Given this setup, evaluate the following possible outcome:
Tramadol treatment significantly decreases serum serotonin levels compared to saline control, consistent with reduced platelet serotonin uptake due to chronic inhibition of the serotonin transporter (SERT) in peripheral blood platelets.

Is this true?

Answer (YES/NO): NO